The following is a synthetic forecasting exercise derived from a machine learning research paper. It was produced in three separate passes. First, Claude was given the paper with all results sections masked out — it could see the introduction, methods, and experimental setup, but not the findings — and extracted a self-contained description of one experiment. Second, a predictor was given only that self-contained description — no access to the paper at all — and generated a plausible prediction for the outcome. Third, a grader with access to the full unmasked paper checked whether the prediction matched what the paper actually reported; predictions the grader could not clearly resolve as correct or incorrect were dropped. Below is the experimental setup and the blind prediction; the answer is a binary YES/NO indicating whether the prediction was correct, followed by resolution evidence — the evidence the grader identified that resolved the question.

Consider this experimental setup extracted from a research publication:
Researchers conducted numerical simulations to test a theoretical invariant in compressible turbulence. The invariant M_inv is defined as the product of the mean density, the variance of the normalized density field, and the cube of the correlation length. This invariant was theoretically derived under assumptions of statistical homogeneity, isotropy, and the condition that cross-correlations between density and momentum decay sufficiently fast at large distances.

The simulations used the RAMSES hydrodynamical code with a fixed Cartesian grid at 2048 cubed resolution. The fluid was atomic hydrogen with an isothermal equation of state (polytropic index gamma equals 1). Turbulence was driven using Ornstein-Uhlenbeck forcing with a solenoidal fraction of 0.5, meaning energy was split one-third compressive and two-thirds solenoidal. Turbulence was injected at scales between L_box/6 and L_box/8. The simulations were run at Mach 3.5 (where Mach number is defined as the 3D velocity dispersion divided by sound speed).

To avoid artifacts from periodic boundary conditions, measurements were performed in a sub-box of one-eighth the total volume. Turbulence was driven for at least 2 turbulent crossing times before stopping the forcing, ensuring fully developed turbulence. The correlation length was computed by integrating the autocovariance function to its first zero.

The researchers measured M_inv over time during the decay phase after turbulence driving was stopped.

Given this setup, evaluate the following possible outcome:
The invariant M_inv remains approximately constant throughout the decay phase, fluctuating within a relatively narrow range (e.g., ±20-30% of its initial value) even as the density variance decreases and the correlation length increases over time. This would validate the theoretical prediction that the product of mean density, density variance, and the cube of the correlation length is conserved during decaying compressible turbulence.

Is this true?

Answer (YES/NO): YES